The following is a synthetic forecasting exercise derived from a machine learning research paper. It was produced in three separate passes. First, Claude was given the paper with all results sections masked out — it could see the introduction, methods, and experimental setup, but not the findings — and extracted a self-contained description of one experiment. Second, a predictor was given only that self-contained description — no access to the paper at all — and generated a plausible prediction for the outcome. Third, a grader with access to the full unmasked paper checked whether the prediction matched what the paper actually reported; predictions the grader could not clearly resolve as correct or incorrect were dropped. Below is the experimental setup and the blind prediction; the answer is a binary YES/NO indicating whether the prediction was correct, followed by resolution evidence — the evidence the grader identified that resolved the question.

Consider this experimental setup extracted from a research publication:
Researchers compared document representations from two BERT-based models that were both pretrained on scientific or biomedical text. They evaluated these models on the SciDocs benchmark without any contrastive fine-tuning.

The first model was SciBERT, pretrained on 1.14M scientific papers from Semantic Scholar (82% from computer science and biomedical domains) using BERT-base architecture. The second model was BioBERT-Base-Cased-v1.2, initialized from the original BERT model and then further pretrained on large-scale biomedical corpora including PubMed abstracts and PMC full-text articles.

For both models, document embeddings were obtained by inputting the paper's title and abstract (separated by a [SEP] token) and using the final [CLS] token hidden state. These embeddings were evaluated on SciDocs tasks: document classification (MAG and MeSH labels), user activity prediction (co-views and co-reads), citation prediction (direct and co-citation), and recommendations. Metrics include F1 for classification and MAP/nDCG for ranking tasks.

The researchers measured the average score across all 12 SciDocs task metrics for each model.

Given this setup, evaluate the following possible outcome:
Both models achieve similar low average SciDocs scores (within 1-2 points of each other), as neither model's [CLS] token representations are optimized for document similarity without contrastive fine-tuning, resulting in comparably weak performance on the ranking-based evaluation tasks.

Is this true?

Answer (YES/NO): YES